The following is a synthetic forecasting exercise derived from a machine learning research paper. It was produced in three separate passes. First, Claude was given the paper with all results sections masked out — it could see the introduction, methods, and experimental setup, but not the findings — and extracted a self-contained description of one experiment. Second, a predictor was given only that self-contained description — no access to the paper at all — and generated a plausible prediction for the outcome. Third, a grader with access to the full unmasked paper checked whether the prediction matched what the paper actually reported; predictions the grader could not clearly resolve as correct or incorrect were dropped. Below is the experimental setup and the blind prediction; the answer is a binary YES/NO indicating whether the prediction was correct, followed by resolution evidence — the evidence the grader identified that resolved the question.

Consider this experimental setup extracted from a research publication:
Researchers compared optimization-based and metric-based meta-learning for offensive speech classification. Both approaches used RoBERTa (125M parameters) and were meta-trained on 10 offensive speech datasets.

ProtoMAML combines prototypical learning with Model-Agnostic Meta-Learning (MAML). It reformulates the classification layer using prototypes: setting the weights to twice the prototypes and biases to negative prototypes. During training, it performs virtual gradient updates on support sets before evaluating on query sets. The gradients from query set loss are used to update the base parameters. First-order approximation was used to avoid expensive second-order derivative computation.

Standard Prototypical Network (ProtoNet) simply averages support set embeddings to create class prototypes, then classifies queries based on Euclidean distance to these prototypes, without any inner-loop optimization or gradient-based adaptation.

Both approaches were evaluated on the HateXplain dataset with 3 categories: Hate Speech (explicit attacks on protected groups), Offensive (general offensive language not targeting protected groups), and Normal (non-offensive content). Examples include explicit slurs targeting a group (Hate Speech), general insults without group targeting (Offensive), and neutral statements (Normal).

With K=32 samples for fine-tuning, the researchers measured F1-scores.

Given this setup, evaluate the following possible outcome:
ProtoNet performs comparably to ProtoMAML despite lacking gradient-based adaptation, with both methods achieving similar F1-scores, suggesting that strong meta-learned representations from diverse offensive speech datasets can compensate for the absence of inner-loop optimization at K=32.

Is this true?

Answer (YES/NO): NO